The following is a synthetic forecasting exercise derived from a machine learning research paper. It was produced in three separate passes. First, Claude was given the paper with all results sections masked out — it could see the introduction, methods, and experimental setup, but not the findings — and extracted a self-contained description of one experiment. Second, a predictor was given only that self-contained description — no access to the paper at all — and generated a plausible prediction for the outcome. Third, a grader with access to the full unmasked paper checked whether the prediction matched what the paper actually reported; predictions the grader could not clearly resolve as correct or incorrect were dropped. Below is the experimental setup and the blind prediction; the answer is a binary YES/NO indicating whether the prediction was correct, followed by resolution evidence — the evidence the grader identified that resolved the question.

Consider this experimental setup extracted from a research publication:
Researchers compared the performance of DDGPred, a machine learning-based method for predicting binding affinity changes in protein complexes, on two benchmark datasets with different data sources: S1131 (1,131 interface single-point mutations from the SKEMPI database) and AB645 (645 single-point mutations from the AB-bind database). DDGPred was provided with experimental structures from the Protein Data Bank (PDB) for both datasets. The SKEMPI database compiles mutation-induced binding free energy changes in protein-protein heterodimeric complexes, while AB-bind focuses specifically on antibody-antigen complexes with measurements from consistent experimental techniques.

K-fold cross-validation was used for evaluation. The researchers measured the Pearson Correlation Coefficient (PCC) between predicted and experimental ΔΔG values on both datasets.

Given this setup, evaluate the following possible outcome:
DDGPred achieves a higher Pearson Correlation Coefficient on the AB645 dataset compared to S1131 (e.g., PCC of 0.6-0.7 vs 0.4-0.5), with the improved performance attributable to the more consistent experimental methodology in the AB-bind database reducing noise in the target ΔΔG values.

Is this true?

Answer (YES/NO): NO